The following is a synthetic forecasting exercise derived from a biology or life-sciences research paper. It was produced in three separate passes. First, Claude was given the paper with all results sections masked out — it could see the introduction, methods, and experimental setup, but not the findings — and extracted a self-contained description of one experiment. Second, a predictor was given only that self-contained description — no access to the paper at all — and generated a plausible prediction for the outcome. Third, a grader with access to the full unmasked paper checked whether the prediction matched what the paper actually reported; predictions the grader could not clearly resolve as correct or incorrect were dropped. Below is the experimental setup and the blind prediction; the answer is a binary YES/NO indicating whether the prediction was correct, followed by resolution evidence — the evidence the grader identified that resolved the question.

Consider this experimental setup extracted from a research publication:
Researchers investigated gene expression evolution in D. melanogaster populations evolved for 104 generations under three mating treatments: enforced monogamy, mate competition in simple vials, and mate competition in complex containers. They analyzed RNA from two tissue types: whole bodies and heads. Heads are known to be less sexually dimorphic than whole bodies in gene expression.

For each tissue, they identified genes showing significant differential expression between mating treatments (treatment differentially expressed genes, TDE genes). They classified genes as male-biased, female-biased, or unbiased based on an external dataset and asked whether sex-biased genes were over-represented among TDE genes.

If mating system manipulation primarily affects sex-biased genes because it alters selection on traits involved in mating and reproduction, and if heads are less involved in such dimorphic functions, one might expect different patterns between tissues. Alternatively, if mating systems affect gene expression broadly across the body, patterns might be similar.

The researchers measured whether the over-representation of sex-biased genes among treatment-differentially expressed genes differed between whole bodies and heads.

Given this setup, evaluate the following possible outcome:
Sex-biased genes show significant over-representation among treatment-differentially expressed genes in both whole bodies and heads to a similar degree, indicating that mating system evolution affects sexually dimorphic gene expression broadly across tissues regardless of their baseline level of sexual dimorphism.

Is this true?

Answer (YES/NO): NO